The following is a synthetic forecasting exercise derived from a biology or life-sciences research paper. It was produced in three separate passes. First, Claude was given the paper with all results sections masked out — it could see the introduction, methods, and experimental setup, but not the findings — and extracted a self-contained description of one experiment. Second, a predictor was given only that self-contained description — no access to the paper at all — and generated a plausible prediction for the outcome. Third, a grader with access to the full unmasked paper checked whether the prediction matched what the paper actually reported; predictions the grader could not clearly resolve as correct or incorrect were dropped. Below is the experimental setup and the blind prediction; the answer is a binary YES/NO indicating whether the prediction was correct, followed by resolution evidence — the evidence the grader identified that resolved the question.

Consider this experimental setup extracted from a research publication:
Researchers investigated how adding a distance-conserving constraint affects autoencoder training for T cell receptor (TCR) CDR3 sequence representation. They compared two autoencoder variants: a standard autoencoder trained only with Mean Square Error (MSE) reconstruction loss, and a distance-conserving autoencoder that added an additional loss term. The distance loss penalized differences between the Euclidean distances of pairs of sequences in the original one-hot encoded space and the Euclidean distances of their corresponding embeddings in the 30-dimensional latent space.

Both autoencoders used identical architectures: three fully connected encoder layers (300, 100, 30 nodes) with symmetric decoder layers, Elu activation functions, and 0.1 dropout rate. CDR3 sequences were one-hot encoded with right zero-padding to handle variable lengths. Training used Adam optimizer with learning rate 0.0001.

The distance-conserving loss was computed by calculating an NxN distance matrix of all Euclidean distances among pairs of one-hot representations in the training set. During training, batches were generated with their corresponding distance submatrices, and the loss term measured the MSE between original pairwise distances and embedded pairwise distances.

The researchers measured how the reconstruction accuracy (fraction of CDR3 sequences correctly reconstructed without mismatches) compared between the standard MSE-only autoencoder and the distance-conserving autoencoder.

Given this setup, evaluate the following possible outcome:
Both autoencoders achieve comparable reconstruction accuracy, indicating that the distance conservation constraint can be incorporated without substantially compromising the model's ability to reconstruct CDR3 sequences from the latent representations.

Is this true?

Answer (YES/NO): NO